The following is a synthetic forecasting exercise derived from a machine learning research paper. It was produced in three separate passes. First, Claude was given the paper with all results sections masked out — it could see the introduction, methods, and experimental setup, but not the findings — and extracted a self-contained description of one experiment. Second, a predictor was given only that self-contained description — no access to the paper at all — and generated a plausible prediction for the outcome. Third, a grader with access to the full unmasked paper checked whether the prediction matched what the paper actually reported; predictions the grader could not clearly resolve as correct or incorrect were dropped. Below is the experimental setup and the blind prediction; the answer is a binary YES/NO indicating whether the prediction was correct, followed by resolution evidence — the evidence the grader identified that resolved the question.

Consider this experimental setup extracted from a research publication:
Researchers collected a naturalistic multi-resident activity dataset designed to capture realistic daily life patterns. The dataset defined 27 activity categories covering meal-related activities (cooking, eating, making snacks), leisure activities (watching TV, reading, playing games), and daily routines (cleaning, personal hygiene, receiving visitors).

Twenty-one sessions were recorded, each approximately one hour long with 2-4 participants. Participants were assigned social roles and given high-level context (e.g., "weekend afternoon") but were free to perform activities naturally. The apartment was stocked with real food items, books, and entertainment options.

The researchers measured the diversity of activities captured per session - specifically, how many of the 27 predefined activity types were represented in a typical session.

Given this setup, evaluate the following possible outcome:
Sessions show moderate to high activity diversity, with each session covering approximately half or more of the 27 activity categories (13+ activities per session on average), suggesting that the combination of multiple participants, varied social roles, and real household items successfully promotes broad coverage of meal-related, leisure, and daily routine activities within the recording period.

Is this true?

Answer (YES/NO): YES